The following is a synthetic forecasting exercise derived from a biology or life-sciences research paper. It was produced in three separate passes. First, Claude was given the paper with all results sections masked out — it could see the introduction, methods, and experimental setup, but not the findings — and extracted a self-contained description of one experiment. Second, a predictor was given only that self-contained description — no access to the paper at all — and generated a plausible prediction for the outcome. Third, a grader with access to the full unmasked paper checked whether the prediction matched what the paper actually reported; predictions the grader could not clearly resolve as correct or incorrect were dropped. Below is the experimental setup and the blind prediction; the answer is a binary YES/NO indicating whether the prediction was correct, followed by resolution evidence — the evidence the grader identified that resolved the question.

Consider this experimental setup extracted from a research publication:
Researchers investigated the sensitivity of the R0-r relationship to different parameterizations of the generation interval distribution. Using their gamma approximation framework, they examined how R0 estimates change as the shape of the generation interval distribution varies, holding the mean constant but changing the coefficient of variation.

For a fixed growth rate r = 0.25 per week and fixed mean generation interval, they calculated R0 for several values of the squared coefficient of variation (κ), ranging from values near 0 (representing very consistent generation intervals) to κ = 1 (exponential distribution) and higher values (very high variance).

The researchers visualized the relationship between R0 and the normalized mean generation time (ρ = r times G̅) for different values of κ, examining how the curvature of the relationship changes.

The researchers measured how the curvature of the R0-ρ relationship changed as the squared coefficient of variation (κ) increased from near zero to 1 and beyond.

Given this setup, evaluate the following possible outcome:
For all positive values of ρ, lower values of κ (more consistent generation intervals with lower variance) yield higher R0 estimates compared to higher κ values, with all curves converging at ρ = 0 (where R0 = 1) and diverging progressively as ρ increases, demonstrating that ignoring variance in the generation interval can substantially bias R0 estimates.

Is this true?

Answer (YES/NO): YES